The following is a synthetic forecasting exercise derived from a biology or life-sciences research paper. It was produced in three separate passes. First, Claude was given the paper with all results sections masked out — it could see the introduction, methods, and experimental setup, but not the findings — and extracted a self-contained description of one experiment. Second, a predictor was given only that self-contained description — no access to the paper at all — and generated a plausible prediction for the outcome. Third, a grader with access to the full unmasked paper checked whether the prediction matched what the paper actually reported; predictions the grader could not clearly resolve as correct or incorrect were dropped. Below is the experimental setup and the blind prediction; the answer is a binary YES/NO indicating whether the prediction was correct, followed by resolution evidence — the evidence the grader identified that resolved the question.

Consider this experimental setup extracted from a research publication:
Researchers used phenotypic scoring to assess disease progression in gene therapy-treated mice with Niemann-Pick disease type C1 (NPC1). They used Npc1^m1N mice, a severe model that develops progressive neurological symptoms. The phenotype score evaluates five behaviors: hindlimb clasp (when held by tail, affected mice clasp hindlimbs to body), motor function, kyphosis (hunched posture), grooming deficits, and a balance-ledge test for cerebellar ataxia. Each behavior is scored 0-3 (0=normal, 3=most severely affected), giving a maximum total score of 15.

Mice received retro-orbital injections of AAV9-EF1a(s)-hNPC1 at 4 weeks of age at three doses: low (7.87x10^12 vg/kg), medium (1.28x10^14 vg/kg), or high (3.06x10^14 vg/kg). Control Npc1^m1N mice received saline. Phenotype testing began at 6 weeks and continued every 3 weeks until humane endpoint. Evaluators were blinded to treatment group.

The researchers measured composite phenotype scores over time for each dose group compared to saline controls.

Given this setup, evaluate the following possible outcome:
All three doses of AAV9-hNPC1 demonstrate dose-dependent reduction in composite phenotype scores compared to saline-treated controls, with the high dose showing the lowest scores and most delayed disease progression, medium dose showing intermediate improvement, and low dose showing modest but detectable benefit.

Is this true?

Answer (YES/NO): NO